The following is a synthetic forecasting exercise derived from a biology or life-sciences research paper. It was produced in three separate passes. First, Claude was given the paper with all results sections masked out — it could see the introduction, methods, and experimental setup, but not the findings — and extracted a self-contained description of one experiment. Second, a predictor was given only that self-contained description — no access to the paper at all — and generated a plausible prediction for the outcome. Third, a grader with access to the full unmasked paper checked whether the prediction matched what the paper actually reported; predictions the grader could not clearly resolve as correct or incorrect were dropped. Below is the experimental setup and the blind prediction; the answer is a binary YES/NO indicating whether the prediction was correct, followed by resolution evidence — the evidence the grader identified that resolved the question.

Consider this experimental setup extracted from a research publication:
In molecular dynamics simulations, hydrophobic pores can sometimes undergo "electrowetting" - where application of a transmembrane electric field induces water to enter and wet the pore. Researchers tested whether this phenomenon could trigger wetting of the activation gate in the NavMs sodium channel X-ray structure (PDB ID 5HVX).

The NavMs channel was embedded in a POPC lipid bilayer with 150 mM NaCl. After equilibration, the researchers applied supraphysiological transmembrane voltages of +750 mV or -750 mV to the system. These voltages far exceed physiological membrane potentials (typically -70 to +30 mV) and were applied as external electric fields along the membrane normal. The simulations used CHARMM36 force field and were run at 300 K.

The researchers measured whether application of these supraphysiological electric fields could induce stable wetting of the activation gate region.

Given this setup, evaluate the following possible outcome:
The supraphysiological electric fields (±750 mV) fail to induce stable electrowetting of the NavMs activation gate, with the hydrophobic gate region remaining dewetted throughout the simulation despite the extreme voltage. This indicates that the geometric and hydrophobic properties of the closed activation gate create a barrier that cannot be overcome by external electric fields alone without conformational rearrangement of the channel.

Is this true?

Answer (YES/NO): NO